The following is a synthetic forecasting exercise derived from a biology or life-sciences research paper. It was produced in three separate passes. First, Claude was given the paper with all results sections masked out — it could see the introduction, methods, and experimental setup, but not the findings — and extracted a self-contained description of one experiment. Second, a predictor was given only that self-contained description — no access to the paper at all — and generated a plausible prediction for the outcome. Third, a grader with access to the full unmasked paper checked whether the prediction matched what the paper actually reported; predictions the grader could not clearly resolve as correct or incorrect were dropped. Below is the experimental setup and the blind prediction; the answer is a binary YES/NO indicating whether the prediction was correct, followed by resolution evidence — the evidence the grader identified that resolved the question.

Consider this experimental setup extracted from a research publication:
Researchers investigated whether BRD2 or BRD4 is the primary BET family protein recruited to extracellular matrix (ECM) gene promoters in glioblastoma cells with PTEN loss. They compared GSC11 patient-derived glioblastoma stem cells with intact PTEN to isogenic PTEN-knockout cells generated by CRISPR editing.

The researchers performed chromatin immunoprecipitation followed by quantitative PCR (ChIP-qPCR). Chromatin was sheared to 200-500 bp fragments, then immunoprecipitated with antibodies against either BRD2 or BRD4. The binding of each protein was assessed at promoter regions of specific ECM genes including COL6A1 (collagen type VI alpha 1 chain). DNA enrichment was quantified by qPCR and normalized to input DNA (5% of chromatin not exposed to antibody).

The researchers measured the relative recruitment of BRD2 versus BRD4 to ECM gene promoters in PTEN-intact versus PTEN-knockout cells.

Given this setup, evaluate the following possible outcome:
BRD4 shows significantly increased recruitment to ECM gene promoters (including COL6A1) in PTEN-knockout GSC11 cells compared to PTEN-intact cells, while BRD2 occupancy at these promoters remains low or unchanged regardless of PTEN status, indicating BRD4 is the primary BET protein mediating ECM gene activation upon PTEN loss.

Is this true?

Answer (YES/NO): NO